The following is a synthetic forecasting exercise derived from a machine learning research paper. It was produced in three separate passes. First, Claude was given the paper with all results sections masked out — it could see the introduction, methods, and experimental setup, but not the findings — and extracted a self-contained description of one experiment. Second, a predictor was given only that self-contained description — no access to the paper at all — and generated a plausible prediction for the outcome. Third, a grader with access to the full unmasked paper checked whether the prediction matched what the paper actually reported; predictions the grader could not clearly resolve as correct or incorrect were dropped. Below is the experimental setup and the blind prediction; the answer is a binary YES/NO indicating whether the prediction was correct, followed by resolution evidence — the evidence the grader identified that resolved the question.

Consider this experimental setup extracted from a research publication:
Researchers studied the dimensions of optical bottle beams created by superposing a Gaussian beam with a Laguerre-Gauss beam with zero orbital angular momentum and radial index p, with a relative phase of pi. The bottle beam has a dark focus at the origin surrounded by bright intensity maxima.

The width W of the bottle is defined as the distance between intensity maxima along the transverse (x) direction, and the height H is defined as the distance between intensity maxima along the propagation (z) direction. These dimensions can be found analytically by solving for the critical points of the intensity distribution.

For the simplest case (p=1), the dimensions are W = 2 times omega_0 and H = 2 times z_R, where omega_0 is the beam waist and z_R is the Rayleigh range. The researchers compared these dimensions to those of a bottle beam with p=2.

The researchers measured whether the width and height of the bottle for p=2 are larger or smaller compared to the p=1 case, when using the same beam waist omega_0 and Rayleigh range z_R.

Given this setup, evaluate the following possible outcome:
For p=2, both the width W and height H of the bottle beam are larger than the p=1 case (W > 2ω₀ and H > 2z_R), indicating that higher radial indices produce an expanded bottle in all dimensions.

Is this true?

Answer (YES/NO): NO